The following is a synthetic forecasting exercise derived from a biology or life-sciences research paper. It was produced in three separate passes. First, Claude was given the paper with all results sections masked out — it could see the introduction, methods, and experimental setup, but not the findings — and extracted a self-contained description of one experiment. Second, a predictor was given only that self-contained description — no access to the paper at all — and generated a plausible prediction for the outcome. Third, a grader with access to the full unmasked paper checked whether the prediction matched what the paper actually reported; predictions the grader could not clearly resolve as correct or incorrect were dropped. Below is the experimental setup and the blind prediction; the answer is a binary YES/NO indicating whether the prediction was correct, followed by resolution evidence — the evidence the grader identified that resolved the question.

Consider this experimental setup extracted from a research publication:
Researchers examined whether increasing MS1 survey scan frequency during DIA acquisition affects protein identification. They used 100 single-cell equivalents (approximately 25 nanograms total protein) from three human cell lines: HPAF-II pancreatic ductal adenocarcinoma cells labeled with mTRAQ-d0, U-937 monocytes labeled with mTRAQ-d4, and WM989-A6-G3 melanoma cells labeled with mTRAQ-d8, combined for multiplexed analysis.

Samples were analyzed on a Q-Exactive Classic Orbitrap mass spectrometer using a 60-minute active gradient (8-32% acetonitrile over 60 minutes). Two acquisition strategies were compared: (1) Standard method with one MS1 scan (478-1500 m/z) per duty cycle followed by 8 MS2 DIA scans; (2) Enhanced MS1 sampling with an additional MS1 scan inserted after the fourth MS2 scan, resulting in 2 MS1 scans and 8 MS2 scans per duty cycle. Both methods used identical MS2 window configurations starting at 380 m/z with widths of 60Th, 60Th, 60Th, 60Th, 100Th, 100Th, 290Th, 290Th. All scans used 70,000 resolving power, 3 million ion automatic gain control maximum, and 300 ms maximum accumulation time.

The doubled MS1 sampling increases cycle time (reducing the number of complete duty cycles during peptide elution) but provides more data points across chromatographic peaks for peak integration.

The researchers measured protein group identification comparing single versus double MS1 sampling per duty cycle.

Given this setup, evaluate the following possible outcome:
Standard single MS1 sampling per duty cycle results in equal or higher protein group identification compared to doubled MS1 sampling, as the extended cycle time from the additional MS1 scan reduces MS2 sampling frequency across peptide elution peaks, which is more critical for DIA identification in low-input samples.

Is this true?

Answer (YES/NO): YES